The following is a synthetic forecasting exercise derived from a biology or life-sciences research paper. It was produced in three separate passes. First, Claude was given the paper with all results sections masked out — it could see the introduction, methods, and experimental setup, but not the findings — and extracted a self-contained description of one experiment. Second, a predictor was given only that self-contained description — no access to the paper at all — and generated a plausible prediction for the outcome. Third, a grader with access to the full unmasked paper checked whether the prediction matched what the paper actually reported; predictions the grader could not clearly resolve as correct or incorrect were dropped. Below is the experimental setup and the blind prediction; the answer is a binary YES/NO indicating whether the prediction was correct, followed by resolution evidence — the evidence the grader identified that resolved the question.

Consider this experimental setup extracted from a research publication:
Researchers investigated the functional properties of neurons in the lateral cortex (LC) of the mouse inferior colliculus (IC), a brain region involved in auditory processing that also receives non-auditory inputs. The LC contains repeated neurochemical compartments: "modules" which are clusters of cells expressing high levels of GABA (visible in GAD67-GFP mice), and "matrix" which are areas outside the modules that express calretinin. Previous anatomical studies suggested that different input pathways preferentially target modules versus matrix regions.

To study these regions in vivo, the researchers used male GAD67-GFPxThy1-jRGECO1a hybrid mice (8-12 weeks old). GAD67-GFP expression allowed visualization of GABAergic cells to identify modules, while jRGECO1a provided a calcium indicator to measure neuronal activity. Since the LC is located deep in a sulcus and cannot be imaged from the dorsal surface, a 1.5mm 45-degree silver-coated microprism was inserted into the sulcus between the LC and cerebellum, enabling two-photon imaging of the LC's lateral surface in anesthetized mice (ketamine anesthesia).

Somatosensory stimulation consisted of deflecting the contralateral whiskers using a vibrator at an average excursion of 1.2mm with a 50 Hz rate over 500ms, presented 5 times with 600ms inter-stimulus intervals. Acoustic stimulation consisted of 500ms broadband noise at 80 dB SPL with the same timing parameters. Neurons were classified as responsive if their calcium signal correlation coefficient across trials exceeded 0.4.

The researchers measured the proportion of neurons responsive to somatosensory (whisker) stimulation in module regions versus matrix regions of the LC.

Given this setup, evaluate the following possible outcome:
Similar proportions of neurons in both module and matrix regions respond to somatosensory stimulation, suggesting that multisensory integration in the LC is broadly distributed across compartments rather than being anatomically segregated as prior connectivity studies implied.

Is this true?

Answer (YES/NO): NO